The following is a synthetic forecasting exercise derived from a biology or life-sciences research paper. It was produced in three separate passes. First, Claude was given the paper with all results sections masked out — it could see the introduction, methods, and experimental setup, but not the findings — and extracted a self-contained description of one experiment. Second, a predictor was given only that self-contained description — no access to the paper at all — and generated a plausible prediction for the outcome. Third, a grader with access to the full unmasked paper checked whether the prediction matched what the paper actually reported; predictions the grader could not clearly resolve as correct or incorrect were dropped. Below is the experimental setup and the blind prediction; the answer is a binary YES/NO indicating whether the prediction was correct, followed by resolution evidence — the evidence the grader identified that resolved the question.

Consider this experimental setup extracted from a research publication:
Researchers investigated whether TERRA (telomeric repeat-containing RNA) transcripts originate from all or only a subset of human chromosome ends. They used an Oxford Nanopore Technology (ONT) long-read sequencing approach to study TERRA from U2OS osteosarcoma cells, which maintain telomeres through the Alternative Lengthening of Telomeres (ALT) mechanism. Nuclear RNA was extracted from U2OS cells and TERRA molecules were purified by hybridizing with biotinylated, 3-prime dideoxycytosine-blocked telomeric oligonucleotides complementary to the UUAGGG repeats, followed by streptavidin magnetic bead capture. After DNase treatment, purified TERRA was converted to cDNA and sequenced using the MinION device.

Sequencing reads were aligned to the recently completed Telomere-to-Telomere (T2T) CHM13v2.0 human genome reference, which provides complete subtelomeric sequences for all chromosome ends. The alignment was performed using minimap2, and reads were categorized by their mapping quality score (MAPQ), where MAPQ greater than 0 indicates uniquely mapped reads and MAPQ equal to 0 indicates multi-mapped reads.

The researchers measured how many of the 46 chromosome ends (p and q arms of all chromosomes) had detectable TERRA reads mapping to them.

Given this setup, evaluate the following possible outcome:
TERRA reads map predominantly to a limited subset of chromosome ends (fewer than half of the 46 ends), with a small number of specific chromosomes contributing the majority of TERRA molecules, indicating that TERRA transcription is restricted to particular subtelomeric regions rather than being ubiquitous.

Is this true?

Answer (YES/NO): NO